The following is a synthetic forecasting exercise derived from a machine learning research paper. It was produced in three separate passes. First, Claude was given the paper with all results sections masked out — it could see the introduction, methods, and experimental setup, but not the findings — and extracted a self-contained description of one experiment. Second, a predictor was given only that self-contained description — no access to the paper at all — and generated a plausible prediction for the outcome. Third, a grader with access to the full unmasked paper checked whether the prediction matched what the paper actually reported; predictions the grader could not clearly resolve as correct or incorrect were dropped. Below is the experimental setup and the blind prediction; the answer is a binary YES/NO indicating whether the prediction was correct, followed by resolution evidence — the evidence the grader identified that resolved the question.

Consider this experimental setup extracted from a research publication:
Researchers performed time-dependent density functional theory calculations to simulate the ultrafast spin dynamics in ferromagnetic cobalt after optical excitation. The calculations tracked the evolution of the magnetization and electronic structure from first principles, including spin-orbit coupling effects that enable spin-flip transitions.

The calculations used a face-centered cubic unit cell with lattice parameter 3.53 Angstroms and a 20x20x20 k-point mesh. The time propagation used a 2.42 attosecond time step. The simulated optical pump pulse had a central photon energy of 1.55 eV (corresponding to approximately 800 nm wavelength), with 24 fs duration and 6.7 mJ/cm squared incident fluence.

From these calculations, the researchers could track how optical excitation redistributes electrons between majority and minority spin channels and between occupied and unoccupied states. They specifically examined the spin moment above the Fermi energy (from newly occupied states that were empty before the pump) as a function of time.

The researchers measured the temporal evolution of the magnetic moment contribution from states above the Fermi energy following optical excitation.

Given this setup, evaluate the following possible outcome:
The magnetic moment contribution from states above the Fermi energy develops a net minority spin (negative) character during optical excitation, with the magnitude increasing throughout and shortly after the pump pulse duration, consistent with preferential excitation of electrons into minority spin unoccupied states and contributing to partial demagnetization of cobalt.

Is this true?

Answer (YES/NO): YES